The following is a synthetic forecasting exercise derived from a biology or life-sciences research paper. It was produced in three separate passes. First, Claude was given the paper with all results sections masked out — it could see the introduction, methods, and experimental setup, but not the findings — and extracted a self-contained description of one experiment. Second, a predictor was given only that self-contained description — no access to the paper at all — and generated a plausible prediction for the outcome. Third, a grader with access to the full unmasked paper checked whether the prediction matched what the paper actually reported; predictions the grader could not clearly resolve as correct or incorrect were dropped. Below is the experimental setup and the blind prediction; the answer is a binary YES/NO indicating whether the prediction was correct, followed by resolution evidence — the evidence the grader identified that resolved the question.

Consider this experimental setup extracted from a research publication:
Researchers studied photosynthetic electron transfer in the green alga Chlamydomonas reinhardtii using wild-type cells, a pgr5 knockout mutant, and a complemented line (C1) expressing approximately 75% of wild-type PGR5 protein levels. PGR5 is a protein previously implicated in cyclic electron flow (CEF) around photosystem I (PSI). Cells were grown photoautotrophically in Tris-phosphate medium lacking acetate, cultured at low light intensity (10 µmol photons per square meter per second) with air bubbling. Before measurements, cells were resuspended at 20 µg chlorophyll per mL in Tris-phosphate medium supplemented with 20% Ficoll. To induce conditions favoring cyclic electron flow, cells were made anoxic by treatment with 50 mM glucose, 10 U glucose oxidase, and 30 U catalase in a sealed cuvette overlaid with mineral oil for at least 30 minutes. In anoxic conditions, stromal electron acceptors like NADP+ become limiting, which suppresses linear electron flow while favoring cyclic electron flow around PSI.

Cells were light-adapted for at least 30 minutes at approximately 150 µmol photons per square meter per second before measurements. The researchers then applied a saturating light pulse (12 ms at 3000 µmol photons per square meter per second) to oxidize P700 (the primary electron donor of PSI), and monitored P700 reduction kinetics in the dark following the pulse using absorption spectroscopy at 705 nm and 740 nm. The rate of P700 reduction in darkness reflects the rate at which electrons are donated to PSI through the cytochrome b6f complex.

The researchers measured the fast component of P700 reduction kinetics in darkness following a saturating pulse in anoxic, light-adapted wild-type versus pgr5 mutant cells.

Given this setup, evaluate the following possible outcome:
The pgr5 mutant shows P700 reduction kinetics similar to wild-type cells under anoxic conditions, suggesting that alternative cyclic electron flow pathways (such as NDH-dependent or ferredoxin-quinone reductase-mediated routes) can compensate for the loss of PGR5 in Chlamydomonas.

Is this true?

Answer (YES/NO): NO